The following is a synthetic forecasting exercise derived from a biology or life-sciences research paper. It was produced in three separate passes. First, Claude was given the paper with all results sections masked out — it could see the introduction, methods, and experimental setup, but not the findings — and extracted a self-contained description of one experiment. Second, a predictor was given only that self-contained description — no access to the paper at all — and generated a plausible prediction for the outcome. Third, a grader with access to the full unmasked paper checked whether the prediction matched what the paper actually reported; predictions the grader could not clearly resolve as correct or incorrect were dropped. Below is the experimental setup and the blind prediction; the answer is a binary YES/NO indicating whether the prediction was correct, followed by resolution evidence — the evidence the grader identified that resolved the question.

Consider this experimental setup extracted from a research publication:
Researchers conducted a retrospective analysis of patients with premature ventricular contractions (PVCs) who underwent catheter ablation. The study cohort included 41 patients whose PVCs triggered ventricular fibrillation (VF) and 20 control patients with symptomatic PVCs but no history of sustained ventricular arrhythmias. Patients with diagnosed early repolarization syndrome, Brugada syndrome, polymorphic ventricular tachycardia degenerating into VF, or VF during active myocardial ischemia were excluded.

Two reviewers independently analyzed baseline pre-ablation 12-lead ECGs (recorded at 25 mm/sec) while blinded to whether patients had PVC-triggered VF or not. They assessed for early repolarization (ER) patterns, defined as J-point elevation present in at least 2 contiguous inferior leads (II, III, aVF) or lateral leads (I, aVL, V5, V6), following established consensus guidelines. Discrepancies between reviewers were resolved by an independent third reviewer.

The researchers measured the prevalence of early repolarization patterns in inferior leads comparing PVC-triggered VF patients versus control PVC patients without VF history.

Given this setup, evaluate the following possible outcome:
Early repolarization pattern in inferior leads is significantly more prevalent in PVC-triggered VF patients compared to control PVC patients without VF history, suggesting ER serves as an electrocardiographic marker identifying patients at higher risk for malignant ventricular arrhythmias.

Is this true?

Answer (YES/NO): YES